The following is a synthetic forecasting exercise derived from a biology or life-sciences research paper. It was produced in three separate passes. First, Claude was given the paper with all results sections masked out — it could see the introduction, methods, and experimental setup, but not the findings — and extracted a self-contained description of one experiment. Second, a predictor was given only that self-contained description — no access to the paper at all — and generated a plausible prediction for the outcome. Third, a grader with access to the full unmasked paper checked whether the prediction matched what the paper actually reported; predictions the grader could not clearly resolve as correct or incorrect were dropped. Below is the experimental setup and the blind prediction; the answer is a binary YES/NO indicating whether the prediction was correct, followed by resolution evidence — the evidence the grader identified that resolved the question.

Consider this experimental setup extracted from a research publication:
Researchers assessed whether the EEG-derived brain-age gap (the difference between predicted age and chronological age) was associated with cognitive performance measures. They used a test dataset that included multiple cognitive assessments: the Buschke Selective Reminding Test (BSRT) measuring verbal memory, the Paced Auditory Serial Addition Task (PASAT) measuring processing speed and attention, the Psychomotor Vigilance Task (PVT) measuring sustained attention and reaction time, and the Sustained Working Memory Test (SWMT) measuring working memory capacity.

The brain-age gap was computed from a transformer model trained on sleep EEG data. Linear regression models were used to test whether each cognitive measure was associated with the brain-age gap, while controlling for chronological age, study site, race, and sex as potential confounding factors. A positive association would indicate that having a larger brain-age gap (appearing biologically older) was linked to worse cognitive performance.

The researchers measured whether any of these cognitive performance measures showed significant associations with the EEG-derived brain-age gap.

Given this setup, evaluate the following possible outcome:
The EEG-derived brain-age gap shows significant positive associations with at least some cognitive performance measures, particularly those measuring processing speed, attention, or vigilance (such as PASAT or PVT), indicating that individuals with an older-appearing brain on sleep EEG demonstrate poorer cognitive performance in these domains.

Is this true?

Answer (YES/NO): NO